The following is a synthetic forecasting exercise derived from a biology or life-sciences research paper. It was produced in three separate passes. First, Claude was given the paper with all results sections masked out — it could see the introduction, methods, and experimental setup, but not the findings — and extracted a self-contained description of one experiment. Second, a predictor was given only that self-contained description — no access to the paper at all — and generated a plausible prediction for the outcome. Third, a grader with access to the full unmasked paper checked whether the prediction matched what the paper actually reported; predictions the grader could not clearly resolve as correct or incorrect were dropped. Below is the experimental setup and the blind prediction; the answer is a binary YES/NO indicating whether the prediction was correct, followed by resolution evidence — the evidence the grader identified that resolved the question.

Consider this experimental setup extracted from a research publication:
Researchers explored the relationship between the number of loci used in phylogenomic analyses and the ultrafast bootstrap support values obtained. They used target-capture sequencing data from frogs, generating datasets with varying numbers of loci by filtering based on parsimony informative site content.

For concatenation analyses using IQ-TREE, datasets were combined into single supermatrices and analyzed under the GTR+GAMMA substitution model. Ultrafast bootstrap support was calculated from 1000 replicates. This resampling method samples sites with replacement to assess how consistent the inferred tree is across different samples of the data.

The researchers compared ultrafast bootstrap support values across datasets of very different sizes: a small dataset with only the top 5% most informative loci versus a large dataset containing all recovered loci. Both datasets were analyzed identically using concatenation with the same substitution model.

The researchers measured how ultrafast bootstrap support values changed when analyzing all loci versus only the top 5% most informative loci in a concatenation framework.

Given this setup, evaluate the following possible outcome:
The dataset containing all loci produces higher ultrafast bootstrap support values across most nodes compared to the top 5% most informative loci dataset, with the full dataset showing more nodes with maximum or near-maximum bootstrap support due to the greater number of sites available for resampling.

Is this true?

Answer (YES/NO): NO